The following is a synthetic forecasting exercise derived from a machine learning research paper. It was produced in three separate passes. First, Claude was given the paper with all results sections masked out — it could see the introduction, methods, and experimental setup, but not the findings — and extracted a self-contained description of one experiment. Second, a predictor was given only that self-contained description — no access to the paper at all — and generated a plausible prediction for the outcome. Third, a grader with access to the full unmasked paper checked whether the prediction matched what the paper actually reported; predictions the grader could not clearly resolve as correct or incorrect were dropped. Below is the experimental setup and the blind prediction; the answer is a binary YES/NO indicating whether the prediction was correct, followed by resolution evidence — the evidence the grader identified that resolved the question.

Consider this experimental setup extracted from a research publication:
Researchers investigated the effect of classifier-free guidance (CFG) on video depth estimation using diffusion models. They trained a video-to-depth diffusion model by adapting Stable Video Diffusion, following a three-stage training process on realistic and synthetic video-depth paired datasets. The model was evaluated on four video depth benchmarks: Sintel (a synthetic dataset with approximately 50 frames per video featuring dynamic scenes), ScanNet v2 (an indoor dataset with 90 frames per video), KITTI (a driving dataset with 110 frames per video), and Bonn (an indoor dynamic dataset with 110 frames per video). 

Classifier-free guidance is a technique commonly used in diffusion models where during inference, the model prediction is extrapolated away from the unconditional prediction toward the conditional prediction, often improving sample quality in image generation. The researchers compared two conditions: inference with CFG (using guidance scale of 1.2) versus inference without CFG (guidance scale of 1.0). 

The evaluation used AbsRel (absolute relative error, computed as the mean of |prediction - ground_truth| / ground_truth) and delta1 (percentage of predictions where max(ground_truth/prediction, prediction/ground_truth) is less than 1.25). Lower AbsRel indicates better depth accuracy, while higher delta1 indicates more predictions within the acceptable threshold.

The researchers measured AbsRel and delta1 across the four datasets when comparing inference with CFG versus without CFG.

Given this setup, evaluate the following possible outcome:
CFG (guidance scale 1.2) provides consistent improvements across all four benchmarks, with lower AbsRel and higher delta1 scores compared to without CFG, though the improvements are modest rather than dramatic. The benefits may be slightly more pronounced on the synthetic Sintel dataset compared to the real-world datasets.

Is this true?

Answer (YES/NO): NO